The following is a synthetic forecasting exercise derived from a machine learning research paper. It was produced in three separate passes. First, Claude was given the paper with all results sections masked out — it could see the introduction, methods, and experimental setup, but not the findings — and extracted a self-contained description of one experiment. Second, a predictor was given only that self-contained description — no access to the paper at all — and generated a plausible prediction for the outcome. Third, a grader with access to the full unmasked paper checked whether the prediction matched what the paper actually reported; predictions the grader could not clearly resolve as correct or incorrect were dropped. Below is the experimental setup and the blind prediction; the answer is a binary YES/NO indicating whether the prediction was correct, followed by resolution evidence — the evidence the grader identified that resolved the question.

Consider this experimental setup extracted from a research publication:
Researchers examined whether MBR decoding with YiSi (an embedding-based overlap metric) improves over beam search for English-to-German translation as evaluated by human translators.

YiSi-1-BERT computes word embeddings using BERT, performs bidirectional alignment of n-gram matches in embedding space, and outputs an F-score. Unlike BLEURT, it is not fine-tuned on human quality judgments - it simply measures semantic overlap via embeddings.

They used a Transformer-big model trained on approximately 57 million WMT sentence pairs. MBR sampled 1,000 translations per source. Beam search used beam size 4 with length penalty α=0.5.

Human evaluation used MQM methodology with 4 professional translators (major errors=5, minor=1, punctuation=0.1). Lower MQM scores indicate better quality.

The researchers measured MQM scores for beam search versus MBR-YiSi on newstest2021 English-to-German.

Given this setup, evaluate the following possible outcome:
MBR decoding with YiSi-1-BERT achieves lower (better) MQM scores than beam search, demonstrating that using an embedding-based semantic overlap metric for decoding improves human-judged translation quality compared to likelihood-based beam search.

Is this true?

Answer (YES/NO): NO